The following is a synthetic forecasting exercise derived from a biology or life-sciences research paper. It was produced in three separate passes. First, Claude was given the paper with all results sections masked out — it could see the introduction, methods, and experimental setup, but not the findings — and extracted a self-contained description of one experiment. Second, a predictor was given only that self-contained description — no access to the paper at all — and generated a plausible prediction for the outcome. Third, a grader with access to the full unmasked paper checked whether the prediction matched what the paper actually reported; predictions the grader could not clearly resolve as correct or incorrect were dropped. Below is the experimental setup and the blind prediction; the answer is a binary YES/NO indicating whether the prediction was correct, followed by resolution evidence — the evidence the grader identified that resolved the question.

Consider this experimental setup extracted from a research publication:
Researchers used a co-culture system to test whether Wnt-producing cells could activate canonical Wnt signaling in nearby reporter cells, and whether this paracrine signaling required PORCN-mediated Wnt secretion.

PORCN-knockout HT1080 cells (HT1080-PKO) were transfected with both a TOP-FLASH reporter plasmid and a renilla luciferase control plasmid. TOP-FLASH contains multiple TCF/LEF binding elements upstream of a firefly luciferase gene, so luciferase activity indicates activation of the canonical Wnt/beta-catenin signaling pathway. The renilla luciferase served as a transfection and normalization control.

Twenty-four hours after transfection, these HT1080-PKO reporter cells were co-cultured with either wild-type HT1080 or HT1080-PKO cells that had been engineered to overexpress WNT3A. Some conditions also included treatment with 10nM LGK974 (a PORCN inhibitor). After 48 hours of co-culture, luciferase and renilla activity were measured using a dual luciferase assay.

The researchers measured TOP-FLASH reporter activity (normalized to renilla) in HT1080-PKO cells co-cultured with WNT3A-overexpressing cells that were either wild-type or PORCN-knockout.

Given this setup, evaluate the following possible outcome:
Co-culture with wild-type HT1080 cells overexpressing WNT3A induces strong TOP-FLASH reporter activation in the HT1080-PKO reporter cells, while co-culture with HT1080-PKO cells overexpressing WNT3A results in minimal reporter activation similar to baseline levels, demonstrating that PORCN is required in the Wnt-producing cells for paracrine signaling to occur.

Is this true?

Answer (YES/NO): YES